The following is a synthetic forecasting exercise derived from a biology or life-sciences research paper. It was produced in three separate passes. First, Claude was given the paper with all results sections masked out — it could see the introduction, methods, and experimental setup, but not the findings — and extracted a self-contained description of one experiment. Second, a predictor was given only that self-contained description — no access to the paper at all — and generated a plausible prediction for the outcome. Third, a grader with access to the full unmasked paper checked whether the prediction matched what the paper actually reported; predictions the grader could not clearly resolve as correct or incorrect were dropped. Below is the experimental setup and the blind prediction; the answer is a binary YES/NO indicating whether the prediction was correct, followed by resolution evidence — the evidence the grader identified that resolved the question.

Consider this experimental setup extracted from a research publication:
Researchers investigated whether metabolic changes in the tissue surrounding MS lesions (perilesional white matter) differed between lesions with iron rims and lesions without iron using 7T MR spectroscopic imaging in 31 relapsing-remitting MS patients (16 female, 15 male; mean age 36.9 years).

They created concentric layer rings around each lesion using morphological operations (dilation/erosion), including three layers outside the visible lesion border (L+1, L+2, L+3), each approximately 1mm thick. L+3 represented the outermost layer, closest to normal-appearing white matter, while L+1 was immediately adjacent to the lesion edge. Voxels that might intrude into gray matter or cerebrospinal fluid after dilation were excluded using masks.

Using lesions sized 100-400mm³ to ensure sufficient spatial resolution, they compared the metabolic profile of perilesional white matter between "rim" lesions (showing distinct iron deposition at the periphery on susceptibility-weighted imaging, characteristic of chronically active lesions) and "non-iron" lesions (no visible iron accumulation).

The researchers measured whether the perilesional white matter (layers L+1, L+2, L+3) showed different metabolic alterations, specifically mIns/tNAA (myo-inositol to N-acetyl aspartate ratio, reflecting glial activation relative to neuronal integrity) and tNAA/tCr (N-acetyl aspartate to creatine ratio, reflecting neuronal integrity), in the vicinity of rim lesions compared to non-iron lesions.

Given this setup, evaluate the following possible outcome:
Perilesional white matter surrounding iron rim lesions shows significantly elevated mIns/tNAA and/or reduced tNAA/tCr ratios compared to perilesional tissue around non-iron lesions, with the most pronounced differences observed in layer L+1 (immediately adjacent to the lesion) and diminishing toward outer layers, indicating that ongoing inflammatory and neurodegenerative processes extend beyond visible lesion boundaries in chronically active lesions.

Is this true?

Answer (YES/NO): NO